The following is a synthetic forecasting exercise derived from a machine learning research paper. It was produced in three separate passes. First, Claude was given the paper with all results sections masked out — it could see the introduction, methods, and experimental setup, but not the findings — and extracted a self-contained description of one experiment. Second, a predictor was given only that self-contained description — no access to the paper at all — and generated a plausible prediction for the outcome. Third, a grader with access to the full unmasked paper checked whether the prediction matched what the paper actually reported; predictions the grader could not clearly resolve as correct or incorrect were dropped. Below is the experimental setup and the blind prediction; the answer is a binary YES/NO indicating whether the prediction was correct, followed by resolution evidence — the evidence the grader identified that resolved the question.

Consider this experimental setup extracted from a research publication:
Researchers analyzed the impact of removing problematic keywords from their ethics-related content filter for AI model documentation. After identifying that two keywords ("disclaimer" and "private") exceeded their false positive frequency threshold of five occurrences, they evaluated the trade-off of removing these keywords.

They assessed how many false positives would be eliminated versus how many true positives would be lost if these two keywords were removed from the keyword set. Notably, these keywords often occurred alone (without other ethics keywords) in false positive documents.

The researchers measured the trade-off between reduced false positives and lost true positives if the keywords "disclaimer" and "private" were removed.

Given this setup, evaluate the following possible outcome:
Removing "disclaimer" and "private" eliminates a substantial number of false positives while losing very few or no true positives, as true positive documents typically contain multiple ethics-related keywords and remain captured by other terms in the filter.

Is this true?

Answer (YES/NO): YES